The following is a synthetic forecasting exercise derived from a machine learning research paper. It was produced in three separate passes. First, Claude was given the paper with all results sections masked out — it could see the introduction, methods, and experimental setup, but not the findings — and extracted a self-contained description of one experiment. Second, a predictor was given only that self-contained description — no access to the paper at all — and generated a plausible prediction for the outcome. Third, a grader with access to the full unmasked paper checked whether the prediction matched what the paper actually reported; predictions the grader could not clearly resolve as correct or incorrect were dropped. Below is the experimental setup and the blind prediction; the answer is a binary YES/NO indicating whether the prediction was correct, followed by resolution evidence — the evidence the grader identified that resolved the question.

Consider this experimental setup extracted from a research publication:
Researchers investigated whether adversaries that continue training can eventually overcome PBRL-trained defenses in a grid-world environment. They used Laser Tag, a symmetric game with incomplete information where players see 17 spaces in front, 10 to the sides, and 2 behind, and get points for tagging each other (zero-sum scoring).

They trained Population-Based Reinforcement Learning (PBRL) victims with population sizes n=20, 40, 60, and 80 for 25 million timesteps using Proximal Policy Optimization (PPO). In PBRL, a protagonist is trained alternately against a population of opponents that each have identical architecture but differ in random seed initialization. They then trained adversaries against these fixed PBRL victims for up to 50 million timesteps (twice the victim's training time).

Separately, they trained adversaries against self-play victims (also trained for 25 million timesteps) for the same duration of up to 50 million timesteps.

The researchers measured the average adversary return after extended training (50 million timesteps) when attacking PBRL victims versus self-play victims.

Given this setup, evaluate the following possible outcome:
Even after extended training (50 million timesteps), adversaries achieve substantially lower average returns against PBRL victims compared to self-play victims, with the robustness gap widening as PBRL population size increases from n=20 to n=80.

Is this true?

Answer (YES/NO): NO